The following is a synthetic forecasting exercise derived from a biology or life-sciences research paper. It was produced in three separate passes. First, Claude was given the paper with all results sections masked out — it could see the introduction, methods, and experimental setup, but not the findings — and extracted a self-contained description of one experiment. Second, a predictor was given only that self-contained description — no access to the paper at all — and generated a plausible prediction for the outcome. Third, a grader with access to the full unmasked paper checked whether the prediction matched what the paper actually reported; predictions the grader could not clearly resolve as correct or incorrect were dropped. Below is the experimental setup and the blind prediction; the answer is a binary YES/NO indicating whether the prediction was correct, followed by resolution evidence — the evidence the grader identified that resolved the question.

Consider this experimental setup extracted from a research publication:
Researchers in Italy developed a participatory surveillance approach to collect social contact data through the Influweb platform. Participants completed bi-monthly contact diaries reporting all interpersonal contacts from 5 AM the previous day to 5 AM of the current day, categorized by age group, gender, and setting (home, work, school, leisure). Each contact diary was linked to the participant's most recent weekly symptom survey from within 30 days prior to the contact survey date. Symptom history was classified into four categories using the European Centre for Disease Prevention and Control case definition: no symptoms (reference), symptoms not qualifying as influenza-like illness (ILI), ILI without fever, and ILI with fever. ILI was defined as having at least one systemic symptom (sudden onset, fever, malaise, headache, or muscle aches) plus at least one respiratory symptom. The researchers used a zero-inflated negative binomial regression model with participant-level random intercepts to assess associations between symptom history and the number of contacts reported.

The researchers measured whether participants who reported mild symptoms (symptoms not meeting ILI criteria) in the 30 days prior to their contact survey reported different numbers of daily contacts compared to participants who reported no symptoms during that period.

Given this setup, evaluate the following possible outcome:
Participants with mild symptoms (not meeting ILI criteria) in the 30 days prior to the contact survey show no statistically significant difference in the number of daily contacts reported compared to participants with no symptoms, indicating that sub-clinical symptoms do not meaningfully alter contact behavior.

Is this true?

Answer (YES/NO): NO